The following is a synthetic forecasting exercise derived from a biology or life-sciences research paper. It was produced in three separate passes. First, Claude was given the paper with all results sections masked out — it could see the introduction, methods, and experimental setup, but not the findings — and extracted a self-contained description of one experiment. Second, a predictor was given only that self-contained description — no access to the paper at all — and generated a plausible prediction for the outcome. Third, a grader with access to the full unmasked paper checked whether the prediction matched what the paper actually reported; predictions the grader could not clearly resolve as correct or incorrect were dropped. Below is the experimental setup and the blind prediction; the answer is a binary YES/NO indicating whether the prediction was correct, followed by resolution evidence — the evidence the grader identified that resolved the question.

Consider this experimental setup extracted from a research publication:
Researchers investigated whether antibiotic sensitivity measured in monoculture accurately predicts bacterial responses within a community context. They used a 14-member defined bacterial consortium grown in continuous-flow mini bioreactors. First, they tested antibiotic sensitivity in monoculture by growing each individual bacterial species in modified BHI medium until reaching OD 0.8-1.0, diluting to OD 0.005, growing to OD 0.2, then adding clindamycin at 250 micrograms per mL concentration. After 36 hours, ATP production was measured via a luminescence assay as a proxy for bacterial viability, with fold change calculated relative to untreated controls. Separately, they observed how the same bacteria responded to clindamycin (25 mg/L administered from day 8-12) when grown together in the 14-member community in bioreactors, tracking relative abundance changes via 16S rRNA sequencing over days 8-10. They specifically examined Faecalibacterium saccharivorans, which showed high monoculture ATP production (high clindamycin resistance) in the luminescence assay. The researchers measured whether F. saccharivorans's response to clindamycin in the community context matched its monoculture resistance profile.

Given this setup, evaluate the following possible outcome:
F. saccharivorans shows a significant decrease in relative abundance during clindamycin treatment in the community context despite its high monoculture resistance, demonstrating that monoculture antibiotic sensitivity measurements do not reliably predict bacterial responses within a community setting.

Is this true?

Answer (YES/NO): YES